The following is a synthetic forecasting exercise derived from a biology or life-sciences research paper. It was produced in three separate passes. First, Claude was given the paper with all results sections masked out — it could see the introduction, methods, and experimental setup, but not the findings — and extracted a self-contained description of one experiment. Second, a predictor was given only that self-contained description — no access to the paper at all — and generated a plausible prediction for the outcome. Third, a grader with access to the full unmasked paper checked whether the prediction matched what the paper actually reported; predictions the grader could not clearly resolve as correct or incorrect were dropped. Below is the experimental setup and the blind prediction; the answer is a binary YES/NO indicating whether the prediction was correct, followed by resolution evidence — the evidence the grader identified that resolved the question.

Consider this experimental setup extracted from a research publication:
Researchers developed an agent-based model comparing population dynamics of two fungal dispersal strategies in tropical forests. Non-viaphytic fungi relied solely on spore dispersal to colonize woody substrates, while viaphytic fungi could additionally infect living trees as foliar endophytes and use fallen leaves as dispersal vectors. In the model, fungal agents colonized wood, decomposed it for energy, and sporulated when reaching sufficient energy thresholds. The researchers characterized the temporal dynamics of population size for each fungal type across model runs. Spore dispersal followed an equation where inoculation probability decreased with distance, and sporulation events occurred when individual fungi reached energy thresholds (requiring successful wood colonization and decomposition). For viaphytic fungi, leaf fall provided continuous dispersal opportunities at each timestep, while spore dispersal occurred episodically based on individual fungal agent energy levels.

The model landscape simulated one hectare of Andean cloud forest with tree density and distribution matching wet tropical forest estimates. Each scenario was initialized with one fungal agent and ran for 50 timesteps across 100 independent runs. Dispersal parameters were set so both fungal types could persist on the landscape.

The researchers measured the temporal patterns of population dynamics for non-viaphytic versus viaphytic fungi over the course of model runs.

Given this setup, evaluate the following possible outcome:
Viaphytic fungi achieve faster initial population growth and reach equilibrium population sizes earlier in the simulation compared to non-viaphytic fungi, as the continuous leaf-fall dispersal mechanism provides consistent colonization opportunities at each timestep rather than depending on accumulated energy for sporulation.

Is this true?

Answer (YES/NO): NO